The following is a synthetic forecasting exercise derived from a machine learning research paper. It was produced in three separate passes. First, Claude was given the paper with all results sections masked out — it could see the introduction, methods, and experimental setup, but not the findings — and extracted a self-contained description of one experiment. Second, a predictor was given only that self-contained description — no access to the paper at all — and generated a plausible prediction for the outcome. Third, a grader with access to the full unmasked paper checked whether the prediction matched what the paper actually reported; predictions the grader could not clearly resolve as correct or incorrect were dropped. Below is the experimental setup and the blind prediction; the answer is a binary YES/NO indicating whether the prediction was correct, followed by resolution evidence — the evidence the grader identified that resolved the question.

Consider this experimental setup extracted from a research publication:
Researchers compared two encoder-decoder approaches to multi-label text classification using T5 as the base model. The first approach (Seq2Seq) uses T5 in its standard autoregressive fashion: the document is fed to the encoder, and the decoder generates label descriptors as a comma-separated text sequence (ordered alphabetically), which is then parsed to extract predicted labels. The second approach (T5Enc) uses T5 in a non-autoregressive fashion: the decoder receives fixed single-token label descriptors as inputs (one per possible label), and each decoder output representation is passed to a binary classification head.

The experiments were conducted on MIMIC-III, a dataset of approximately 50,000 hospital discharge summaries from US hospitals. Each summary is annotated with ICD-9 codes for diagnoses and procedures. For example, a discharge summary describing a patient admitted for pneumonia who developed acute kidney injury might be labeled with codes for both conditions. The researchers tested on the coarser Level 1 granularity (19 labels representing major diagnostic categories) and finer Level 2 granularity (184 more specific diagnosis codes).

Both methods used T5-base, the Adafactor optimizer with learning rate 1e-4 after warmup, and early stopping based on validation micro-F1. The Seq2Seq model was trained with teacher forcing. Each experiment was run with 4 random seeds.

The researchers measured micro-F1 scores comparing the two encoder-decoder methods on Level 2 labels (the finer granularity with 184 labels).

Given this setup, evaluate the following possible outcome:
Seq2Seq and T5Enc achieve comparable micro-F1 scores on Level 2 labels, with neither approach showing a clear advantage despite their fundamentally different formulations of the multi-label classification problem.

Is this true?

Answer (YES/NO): NO